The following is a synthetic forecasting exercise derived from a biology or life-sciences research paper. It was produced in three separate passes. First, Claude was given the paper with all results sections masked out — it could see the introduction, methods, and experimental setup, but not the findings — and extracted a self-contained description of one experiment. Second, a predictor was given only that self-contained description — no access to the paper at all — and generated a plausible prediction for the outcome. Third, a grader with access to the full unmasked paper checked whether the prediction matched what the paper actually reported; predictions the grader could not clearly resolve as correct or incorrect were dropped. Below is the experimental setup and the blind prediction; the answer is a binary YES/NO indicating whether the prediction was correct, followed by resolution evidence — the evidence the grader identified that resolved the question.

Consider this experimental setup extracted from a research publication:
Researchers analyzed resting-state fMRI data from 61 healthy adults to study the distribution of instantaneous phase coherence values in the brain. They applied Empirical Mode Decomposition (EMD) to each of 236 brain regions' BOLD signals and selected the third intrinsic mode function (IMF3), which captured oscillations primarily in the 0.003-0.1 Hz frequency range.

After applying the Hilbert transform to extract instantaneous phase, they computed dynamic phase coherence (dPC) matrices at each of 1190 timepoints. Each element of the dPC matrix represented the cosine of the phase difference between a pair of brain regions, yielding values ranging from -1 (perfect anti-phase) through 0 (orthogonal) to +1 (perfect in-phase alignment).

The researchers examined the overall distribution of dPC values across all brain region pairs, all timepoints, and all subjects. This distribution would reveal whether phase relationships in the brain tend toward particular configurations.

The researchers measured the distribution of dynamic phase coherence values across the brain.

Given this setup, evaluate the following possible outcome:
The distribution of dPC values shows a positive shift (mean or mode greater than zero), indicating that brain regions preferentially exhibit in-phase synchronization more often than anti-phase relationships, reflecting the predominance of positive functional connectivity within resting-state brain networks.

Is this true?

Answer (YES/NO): NO